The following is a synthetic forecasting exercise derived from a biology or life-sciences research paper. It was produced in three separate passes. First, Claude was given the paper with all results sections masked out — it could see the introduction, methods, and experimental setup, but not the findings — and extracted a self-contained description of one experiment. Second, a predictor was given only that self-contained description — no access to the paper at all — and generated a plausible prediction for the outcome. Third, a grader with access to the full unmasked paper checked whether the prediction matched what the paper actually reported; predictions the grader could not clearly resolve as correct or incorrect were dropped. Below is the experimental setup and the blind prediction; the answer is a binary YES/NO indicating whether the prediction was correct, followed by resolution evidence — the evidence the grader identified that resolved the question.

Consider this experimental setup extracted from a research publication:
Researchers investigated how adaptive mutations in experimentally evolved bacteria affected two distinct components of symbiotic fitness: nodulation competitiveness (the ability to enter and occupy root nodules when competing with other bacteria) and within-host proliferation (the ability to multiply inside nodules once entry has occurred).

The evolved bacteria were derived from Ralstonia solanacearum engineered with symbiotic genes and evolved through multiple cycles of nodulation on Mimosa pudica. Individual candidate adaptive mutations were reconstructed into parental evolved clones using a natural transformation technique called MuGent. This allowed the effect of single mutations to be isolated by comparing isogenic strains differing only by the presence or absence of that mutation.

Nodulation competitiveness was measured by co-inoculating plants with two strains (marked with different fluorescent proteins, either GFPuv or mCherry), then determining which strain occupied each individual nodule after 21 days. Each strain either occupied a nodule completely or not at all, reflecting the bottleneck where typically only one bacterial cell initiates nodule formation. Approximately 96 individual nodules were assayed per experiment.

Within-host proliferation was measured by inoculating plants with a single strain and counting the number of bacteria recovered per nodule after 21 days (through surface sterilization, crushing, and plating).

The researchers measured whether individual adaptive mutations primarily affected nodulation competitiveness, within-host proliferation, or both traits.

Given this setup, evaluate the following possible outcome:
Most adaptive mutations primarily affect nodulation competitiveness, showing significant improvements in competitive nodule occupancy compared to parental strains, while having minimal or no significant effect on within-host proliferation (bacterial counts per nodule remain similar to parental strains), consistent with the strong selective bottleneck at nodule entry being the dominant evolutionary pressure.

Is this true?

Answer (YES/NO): YES